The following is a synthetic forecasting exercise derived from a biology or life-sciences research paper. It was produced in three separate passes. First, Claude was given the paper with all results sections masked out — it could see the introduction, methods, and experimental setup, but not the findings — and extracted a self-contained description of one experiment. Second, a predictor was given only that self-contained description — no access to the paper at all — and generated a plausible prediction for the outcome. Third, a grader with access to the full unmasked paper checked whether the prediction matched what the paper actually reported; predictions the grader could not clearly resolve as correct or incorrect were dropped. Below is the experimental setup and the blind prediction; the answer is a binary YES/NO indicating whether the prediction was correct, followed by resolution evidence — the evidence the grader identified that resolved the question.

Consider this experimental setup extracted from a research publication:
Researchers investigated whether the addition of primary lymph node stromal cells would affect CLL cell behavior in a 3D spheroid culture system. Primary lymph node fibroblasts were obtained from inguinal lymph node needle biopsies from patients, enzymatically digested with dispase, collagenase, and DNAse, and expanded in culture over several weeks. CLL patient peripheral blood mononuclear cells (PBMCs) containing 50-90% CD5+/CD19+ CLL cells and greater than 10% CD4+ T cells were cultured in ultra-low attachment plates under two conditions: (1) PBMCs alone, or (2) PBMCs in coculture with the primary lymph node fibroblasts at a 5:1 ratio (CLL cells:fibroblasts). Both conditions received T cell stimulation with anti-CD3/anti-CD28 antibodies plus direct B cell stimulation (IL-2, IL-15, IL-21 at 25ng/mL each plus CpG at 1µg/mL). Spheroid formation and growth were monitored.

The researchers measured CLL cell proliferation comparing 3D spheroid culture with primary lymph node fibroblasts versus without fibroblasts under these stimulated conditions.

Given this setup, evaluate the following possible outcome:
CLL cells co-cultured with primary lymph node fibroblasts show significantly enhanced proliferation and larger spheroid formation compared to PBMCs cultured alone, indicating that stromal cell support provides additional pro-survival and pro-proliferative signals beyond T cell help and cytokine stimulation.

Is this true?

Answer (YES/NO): YES